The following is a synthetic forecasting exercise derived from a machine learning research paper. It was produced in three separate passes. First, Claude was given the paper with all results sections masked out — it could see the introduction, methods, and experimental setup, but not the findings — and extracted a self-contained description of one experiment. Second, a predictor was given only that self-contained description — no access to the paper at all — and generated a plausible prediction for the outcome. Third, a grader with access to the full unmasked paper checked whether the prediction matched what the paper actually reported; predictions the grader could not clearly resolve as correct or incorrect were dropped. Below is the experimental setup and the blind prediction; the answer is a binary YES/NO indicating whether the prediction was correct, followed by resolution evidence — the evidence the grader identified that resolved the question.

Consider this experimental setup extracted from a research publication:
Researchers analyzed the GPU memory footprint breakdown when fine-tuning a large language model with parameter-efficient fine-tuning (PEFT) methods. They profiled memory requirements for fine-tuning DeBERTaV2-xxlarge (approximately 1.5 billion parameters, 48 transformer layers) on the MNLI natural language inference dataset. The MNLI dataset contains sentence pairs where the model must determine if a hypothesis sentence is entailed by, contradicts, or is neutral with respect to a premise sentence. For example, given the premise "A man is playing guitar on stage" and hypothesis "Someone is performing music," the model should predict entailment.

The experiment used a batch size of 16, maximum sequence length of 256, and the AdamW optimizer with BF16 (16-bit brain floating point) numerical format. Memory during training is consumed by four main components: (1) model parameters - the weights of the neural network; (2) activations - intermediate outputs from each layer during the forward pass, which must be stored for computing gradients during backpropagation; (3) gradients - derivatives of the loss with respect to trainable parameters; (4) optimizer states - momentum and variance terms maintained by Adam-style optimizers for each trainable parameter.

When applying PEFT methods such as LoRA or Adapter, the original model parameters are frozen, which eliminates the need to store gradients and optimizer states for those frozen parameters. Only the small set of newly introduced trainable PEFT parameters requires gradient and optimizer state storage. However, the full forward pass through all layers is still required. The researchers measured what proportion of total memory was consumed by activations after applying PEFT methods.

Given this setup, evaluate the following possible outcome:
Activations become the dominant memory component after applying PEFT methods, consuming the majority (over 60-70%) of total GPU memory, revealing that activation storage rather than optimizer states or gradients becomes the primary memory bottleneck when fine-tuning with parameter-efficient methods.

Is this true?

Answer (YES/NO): YES